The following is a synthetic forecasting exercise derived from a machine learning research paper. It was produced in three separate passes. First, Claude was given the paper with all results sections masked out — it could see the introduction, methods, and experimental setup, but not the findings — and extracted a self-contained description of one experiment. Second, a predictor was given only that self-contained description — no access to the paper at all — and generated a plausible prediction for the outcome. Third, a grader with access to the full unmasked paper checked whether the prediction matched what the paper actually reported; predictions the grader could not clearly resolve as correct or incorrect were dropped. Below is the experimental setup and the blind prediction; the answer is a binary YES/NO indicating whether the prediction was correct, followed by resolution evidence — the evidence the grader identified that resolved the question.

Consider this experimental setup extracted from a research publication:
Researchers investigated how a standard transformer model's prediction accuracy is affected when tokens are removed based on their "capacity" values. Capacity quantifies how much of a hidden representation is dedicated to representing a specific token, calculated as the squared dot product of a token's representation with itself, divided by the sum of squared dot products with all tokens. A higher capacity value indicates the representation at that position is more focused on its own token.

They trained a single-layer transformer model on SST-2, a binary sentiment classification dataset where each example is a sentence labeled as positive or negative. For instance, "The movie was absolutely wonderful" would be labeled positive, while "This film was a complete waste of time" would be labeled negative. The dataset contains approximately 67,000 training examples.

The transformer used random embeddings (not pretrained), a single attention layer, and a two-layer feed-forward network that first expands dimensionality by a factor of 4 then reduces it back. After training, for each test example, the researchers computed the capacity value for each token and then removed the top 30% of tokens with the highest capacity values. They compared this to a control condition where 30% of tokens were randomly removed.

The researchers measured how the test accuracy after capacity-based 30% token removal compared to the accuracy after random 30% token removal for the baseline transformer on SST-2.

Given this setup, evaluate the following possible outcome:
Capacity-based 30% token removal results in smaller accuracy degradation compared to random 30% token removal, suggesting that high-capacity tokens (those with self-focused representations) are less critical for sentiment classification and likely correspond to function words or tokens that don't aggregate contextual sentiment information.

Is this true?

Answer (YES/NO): NO